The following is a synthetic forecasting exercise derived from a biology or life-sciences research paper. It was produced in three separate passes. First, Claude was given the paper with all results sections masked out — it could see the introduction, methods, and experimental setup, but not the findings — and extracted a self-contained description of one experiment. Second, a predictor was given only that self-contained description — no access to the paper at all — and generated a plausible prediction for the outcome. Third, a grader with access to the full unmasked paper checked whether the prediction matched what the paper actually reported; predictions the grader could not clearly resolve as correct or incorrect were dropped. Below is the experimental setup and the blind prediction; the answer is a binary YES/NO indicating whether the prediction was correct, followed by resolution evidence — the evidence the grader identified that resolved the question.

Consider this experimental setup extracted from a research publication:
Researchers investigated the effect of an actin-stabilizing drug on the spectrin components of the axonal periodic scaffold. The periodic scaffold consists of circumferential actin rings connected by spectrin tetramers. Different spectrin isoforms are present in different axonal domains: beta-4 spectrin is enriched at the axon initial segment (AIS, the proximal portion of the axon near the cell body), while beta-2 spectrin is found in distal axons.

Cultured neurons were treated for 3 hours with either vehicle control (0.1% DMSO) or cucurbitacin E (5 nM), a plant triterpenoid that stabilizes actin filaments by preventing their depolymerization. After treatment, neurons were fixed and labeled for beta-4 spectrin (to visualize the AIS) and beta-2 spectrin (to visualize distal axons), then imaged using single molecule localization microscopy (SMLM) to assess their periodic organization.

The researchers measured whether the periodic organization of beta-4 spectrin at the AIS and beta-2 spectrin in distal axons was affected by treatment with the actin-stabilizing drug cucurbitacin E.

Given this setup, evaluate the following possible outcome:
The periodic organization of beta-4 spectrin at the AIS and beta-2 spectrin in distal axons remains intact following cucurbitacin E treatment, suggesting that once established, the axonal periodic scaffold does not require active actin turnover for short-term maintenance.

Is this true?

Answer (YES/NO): YES